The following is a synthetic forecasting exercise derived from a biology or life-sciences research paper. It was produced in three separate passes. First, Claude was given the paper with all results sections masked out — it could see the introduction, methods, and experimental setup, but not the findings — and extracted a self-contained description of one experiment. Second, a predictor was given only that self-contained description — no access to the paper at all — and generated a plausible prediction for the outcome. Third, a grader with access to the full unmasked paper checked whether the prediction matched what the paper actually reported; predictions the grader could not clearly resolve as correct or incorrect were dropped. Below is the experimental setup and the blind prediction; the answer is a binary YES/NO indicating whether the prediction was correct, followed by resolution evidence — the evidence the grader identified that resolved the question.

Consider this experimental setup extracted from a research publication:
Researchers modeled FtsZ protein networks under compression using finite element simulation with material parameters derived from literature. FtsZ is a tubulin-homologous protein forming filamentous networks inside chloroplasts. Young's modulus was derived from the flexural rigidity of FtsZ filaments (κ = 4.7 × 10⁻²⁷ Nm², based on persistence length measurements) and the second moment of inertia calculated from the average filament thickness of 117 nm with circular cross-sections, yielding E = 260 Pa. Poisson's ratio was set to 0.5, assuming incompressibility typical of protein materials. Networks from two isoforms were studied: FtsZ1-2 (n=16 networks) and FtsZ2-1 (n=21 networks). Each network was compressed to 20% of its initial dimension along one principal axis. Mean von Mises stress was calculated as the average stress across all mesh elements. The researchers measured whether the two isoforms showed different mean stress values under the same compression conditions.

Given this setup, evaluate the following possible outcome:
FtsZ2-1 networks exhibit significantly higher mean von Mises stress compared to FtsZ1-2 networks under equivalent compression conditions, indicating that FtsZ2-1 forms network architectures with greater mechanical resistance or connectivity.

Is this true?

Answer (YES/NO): NO